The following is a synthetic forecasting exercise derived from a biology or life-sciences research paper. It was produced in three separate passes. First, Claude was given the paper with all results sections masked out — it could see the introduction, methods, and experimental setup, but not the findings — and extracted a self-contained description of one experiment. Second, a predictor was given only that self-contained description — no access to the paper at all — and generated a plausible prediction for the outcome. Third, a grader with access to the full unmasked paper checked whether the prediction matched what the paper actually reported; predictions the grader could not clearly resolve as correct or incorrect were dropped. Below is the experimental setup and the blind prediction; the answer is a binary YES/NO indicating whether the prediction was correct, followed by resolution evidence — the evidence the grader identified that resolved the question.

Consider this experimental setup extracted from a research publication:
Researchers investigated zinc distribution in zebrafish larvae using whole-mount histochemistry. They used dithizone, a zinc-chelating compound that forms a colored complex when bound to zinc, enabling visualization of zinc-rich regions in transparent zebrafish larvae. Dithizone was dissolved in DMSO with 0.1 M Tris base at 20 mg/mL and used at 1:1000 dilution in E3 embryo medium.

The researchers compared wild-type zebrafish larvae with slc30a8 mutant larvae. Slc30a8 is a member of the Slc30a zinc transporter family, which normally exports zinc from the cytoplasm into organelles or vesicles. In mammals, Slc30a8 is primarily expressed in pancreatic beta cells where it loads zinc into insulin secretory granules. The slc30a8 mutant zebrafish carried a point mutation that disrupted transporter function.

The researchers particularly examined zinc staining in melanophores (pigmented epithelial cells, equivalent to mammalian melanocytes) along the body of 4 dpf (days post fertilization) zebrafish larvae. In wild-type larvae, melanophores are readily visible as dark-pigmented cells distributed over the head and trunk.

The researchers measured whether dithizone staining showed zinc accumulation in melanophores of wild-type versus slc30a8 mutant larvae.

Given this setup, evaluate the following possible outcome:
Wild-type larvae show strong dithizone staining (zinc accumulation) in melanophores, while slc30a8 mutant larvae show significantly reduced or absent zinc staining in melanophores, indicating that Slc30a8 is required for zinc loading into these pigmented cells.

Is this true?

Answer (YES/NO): YES